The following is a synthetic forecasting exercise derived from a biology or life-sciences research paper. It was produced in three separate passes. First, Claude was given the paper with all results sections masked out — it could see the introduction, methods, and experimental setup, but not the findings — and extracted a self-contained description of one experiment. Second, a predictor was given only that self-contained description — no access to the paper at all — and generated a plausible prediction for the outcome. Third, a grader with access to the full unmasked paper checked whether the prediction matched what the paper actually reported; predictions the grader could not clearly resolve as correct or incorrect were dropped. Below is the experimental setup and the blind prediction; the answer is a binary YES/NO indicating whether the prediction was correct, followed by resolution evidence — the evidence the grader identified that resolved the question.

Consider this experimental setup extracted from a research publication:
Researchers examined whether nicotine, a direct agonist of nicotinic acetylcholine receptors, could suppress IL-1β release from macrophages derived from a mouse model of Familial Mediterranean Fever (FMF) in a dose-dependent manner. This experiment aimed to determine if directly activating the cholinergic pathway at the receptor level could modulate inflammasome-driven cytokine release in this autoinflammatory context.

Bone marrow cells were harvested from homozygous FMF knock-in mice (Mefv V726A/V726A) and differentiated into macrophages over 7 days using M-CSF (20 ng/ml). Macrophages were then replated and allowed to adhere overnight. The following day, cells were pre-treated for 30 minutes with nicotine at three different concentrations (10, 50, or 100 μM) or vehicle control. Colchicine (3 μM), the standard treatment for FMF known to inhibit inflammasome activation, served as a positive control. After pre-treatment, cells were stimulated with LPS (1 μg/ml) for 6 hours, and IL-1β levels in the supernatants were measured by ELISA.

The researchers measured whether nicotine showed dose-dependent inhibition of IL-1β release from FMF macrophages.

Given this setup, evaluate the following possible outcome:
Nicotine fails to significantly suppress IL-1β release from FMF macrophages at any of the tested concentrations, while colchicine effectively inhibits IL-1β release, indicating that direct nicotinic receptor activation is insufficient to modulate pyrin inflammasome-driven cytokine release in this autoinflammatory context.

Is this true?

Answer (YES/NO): YES